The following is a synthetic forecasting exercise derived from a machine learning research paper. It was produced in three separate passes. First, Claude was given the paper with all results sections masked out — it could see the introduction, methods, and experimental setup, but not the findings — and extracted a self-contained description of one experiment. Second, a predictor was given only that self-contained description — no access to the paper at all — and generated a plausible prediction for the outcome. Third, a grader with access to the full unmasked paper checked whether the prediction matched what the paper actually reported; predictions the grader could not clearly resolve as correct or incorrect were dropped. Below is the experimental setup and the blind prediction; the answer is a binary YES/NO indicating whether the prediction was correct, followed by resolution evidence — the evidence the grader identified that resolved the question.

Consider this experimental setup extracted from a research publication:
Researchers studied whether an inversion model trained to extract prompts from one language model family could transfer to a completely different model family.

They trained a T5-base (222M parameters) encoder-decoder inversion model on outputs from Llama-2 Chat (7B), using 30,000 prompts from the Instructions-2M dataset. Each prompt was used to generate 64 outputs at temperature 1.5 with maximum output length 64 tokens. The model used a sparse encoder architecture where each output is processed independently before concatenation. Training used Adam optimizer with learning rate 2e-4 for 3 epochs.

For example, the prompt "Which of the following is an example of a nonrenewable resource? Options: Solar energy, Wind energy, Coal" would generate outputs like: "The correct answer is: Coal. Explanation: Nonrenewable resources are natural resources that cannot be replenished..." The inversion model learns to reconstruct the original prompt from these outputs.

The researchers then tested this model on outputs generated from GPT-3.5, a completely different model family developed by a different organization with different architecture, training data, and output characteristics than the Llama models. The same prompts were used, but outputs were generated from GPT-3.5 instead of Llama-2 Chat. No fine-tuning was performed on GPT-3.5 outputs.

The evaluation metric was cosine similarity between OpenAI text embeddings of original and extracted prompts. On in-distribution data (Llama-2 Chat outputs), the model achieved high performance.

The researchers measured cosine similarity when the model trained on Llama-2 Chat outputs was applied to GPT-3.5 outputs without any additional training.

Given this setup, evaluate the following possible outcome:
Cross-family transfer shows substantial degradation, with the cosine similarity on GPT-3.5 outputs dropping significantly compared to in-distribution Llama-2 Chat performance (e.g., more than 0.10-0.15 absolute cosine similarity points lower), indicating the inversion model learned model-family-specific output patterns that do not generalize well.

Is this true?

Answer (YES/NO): NO